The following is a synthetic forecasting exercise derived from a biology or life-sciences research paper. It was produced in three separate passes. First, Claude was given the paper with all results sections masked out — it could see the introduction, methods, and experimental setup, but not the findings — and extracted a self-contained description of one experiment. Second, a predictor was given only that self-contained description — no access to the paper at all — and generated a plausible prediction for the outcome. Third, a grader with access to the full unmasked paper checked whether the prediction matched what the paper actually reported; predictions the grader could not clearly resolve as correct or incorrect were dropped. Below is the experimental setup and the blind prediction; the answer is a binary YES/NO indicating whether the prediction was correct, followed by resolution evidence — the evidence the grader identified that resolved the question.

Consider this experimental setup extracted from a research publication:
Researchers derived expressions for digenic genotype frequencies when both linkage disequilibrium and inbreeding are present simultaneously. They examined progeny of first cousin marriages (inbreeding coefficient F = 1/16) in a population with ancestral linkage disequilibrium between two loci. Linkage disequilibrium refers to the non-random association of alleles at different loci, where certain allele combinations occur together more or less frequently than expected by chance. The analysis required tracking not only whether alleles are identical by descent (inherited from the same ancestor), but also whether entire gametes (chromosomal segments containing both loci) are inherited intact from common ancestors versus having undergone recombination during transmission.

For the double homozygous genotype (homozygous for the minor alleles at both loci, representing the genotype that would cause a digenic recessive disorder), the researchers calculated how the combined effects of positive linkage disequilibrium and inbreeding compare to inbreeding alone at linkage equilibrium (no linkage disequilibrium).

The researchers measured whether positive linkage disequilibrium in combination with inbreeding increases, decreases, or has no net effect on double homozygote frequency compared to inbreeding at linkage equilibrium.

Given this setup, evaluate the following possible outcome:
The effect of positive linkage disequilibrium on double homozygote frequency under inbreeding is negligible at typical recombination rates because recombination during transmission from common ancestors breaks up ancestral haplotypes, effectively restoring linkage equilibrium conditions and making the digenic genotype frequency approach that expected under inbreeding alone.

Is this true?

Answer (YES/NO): NO